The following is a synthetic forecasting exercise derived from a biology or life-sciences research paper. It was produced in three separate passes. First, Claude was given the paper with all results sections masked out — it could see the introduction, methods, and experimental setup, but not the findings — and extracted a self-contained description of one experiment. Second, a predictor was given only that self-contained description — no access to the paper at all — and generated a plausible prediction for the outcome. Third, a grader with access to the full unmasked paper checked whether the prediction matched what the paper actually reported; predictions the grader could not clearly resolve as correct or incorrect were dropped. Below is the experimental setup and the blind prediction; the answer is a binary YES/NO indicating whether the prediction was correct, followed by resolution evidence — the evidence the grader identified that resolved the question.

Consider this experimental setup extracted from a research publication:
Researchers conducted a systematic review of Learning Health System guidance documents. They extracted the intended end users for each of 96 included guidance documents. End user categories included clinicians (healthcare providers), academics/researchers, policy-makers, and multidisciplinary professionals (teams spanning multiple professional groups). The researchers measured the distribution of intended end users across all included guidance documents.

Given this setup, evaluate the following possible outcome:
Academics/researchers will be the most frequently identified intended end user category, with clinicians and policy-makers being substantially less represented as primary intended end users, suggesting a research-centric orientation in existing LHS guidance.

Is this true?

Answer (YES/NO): NO